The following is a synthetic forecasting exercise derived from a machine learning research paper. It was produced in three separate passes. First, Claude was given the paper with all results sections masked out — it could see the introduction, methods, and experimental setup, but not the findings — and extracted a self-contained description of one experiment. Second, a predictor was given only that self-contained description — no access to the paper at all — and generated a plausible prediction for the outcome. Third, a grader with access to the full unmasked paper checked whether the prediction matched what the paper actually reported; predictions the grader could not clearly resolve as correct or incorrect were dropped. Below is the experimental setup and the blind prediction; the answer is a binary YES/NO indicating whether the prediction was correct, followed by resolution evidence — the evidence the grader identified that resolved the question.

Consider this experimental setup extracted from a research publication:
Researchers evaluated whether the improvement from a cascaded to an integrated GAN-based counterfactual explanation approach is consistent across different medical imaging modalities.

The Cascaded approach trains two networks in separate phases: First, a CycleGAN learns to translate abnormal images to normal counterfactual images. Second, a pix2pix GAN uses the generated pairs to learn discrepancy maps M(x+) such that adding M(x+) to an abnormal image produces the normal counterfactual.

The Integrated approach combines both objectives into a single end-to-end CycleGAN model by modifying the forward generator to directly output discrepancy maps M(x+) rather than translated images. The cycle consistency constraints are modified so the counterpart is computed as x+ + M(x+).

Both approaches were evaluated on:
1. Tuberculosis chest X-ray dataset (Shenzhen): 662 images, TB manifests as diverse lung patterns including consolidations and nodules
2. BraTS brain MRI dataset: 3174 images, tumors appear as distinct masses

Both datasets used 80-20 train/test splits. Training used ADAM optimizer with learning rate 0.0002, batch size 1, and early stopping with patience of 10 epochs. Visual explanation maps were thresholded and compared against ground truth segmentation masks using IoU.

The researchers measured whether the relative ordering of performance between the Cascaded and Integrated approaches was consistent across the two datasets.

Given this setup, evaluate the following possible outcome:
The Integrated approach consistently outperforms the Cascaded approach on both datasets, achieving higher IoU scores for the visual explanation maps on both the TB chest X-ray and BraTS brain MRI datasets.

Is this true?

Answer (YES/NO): YES